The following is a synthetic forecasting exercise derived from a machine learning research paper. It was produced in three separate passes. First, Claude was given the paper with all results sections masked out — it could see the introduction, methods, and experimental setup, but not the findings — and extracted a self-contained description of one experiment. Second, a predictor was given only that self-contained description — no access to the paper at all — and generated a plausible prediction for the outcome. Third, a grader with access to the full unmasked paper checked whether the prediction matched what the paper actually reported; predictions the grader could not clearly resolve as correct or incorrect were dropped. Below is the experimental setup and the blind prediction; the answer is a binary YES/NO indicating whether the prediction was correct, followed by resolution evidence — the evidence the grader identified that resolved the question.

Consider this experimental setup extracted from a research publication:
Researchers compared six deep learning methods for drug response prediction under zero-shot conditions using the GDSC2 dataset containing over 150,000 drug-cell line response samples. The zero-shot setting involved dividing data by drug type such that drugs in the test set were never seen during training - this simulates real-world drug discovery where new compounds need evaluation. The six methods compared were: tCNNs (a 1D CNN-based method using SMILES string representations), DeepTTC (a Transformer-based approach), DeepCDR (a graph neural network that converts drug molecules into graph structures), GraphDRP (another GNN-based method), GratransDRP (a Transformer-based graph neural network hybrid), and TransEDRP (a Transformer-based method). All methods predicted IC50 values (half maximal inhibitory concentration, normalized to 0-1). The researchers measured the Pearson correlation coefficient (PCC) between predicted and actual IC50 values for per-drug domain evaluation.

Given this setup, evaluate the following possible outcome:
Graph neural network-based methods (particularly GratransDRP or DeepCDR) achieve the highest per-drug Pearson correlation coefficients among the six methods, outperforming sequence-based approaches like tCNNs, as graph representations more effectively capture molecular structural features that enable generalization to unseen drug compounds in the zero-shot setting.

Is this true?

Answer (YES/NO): NO